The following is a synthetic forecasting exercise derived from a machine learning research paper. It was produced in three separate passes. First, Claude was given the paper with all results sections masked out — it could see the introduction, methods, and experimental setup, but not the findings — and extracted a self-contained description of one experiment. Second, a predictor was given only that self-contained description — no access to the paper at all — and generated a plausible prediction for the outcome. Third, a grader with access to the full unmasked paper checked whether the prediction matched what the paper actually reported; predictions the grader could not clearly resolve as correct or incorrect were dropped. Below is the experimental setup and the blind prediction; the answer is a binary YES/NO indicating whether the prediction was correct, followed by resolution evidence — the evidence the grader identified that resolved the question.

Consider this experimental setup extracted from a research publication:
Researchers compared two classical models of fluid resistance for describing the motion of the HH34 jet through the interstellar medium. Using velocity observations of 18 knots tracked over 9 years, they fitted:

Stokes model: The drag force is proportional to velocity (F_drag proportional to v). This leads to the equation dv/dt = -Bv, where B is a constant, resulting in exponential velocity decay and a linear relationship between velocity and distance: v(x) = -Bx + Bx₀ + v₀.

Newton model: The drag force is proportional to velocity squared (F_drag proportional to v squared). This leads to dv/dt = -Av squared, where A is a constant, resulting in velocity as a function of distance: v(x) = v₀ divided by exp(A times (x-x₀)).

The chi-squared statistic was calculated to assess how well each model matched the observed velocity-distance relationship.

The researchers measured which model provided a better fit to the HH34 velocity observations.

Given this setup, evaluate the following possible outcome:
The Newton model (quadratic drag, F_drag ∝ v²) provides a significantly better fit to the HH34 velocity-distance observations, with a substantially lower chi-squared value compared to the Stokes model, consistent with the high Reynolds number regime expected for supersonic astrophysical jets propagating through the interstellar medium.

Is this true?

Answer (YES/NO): YES